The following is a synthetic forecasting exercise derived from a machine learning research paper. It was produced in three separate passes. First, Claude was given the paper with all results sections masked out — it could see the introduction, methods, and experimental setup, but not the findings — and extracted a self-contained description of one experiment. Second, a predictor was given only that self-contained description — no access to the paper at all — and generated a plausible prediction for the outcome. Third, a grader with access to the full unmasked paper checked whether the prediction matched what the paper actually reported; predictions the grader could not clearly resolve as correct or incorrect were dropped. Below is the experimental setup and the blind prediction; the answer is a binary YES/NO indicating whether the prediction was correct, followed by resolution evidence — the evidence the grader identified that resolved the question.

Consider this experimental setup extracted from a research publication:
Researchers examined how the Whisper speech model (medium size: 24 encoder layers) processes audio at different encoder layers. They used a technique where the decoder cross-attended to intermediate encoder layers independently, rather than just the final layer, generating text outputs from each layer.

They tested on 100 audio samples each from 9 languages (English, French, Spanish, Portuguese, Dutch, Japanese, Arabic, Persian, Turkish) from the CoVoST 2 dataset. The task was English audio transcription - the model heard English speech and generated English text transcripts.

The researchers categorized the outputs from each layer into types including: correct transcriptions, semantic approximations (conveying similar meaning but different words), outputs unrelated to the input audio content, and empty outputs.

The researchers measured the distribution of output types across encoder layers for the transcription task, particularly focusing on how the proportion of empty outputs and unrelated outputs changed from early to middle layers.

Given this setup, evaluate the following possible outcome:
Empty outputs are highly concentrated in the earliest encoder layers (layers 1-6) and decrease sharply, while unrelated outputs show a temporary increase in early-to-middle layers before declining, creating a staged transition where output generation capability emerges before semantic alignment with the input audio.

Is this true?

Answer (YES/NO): NO